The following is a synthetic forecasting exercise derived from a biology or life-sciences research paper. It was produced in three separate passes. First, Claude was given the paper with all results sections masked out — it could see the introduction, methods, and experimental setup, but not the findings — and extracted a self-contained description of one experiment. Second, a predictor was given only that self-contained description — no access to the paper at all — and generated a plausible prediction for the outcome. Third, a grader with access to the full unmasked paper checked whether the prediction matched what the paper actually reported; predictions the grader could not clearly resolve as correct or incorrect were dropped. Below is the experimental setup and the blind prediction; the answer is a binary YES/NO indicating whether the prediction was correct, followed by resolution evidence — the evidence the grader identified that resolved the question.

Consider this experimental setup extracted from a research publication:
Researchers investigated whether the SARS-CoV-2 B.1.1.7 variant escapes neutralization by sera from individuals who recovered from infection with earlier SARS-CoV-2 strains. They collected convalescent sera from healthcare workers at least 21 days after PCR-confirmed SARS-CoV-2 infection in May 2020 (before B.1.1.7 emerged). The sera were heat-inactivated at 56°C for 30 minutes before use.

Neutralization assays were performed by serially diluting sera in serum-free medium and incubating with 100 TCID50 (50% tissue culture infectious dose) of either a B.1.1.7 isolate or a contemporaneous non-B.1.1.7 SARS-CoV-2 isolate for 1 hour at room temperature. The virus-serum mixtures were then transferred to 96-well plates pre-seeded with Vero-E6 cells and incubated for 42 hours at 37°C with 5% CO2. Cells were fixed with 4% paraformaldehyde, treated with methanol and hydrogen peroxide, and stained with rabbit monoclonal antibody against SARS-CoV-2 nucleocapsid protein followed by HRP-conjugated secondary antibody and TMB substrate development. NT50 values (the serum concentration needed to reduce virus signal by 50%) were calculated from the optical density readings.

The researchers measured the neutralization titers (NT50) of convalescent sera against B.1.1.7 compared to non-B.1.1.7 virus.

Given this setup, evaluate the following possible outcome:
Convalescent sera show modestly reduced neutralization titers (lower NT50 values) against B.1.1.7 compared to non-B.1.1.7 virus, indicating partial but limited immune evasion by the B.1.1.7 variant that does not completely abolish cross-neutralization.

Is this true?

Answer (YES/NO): NO